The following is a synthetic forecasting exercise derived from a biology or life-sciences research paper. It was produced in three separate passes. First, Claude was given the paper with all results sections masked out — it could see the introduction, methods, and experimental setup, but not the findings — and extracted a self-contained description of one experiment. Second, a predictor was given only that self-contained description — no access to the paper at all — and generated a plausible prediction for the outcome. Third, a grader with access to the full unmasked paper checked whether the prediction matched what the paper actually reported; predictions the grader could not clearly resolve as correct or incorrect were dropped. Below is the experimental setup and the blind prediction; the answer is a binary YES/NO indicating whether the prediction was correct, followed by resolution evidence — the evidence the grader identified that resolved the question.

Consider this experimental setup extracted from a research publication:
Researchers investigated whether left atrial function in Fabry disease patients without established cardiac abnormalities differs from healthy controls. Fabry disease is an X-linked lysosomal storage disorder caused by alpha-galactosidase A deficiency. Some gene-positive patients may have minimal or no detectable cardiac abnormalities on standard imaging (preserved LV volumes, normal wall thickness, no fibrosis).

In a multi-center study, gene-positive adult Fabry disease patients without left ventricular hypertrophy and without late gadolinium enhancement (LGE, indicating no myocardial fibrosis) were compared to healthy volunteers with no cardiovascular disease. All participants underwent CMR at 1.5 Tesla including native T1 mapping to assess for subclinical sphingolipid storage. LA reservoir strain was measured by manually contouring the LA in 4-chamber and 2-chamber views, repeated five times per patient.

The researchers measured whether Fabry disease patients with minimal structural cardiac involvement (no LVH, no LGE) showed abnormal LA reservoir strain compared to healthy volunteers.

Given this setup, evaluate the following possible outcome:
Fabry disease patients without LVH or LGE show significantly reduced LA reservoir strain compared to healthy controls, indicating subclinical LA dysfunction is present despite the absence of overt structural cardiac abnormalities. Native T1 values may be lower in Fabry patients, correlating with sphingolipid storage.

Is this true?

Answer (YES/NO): NO